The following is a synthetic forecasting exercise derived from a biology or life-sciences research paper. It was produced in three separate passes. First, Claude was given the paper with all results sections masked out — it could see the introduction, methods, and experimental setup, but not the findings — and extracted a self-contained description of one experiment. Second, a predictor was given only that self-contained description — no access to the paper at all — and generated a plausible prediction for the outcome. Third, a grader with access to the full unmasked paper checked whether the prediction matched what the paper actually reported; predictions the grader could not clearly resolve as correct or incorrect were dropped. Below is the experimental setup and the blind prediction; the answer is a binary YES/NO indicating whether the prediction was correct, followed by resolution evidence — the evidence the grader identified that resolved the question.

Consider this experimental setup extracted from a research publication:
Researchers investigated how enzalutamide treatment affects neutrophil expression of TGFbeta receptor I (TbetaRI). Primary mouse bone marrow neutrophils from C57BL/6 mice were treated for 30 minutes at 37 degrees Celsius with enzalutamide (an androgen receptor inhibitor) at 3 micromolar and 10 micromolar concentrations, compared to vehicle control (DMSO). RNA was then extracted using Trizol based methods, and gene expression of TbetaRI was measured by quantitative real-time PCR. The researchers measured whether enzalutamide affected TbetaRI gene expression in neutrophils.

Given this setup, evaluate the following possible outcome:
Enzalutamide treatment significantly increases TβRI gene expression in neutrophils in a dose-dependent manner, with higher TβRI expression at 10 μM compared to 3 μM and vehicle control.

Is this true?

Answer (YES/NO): YES